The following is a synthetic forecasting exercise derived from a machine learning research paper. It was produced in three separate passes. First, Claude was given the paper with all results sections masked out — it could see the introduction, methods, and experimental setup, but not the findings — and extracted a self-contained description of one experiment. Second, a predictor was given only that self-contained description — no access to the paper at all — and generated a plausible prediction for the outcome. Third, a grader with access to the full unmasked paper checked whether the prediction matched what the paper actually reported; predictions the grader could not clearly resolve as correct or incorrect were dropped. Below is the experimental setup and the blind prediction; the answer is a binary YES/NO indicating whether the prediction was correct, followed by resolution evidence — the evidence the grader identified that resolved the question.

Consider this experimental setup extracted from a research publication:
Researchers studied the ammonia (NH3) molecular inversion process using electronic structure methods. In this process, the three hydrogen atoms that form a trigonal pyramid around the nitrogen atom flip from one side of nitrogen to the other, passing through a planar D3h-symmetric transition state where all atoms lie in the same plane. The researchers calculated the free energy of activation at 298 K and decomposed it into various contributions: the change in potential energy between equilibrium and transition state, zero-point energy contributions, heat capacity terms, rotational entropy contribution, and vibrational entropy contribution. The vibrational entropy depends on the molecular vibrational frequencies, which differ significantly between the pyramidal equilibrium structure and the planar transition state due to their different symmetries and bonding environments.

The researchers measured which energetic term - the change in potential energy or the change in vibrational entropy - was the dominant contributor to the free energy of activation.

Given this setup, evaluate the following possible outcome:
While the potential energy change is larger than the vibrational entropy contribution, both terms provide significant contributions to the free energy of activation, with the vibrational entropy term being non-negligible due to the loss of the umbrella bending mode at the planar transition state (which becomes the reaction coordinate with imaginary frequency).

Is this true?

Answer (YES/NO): NO